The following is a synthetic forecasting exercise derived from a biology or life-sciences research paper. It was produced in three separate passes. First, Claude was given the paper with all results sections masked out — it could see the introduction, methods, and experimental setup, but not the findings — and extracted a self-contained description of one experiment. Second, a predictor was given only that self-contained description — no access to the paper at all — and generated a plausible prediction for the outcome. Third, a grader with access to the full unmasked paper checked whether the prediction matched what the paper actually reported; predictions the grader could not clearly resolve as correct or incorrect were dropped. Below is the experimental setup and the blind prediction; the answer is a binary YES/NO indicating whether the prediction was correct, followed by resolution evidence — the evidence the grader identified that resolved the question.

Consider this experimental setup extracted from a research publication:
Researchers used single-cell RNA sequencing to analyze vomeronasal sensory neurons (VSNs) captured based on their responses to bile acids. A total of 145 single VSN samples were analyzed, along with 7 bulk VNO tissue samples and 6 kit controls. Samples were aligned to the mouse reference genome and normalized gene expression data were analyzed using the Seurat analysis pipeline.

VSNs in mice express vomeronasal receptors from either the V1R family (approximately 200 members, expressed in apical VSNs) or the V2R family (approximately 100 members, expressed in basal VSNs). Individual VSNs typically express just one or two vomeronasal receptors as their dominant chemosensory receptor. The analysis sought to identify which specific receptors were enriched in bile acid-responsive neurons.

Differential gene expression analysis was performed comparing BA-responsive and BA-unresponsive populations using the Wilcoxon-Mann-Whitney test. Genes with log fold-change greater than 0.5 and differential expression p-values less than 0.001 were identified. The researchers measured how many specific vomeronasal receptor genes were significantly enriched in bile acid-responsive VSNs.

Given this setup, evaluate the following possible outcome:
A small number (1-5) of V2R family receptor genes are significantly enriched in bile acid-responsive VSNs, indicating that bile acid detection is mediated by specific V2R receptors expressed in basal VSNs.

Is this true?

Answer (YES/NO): NO